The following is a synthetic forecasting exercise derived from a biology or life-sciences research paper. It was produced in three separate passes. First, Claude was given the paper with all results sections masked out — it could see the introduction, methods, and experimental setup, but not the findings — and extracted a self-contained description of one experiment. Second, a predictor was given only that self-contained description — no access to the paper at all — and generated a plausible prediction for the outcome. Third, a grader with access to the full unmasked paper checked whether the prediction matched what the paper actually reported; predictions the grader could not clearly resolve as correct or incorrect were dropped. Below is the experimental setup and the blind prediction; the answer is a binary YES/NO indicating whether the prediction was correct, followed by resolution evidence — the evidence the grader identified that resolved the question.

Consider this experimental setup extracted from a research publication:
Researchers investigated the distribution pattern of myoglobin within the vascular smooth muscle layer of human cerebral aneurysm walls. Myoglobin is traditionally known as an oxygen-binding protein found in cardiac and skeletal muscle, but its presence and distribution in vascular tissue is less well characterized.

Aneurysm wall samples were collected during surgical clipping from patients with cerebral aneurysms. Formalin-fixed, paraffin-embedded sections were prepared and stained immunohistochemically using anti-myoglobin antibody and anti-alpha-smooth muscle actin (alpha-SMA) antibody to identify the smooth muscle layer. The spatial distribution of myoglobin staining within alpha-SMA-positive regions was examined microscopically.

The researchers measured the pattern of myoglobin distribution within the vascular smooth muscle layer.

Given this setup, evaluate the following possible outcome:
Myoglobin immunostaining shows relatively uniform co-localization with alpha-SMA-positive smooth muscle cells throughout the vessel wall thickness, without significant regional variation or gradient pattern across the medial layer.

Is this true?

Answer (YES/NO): NO